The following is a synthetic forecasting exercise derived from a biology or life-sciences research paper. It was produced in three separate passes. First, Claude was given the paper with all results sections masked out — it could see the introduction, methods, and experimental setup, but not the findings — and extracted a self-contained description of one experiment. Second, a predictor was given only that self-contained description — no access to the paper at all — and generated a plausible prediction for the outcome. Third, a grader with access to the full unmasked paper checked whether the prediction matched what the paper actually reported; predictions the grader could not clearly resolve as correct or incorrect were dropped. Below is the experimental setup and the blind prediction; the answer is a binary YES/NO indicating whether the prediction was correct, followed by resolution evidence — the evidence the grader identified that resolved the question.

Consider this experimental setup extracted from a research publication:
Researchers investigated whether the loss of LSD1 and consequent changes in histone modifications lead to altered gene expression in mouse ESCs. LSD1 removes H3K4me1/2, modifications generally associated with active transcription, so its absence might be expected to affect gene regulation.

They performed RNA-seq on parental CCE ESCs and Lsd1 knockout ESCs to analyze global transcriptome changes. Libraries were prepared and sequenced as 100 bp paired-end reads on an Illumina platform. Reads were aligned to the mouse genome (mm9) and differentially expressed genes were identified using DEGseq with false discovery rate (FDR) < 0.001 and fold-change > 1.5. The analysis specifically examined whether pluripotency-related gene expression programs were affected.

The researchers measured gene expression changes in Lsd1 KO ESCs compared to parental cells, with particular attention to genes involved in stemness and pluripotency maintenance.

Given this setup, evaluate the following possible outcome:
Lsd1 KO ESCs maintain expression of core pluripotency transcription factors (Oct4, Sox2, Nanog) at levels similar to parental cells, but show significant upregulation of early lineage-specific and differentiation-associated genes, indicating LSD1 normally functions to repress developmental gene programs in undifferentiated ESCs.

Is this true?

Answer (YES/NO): NO